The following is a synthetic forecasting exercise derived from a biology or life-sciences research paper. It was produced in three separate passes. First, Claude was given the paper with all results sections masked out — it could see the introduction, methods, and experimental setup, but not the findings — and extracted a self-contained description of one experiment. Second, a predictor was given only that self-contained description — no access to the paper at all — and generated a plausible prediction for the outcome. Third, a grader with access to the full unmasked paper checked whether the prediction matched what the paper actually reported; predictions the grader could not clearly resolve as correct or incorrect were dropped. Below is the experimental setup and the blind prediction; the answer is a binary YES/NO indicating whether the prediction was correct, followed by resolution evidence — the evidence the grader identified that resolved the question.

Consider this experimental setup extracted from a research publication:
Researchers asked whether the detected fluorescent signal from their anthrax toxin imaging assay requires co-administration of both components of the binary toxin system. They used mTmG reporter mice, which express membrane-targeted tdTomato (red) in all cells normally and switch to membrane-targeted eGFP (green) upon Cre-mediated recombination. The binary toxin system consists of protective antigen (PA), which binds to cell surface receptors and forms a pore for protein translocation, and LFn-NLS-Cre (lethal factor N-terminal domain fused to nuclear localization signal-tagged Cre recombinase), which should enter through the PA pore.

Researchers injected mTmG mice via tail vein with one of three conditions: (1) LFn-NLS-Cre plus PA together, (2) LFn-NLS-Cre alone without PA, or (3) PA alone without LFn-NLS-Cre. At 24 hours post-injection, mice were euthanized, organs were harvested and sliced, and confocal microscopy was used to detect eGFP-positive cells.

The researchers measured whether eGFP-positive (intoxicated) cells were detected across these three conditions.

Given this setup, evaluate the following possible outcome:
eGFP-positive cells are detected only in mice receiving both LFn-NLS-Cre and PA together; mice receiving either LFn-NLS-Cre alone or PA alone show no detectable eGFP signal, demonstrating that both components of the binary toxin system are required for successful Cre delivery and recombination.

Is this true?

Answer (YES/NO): YES